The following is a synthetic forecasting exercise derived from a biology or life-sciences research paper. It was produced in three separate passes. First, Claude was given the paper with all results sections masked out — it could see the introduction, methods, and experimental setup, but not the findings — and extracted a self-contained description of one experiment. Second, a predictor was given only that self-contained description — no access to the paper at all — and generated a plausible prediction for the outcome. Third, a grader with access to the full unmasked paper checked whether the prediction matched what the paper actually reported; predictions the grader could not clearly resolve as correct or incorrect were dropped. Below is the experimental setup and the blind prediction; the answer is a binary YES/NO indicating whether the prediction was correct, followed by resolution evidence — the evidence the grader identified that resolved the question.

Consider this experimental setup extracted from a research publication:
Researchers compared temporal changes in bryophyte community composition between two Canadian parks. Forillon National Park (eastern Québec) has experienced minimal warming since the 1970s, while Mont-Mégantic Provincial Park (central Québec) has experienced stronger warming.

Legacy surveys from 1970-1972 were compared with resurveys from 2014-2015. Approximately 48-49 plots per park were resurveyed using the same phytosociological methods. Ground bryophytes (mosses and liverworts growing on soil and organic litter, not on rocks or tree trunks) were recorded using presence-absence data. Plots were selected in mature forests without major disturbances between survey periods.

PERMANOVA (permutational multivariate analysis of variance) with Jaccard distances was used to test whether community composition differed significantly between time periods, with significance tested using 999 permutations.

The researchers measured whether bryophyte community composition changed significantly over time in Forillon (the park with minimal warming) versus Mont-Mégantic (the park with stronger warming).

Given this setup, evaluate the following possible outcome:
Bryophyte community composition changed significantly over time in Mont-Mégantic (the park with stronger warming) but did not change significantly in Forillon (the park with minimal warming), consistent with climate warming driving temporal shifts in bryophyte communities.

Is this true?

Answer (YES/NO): NO